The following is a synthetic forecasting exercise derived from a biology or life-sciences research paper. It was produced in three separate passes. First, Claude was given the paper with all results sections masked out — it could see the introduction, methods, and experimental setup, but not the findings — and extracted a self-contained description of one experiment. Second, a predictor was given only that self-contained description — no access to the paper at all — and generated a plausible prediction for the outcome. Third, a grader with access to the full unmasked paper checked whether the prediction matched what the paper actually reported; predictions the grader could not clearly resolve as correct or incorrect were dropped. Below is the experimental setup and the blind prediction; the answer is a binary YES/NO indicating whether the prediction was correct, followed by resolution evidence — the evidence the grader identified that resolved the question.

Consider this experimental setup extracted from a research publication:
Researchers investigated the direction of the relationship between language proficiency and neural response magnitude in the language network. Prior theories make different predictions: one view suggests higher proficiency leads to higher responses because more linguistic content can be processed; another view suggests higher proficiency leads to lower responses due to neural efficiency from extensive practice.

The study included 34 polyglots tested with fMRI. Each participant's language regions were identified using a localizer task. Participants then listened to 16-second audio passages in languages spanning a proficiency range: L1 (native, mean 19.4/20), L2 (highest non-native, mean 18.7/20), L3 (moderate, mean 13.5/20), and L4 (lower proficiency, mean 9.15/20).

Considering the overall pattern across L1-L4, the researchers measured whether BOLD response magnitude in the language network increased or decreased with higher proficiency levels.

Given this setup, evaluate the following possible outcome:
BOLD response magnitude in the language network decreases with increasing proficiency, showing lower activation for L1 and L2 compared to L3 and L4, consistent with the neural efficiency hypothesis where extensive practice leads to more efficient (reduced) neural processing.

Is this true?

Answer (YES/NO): NO